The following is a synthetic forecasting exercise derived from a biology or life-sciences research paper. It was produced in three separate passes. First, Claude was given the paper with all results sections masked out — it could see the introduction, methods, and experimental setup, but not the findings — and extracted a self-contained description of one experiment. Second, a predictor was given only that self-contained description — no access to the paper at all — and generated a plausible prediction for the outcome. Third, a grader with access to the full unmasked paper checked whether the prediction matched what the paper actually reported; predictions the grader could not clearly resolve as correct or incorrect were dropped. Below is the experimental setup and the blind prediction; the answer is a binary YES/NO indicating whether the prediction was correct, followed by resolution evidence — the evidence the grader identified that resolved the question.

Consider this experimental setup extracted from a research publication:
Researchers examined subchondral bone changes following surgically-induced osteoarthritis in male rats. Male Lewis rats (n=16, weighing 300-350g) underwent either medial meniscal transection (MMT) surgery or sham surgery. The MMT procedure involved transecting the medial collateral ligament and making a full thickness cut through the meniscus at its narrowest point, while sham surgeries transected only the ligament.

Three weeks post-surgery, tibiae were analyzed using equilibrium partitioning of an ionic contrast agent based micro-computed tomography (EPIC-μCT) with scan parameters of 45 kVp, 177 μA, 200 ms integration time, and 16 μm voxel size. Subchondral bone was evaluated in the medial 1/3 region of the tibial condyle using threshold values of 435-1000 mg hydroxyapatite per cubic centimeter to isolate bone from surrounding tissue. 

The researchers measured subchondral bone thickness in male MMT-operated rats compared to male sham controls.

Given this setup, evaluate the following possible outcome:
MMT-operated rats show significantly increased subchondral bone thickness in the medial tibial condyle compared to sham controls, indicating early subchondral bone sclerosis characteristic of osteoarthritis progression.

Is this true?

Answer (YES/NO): NO